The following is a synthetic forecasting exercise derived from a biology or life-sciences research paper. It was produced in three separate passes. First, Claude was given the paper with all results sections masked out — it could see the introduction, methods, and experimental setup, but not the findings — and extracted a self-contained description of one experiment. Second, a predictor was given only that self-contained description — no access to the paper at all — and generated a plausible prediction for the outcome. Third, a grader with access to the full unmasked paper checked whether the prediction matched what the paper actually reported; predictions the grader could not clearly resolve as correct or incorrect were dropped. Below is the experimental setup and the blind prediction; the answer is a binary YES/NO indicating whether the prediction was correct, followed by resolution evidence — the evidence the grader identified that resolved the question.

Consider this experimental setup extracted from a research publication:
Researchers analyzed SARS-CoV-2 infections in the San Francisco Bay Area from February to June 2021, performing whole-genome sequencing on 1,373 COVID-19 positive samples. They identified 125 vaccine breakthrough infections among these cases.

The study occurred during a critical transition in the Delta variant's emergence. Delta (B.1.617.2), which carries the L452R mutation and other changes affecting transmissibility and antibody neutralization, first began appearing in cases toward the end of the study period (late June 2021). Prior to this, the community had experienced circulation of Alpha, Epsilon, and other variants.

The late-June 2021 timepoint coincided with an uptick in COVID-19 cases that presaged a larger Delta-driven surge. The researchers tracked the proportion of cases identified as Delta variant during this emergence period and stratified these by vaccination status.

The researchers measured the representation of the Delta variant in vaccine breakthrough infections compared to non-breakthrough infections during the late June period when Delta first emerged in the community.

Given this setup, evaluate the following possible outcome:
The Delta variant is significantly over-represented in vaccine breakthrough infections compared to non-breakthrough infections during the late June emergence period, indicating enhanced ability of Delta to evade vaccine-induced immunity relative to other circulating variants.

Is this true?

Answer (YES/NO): YES